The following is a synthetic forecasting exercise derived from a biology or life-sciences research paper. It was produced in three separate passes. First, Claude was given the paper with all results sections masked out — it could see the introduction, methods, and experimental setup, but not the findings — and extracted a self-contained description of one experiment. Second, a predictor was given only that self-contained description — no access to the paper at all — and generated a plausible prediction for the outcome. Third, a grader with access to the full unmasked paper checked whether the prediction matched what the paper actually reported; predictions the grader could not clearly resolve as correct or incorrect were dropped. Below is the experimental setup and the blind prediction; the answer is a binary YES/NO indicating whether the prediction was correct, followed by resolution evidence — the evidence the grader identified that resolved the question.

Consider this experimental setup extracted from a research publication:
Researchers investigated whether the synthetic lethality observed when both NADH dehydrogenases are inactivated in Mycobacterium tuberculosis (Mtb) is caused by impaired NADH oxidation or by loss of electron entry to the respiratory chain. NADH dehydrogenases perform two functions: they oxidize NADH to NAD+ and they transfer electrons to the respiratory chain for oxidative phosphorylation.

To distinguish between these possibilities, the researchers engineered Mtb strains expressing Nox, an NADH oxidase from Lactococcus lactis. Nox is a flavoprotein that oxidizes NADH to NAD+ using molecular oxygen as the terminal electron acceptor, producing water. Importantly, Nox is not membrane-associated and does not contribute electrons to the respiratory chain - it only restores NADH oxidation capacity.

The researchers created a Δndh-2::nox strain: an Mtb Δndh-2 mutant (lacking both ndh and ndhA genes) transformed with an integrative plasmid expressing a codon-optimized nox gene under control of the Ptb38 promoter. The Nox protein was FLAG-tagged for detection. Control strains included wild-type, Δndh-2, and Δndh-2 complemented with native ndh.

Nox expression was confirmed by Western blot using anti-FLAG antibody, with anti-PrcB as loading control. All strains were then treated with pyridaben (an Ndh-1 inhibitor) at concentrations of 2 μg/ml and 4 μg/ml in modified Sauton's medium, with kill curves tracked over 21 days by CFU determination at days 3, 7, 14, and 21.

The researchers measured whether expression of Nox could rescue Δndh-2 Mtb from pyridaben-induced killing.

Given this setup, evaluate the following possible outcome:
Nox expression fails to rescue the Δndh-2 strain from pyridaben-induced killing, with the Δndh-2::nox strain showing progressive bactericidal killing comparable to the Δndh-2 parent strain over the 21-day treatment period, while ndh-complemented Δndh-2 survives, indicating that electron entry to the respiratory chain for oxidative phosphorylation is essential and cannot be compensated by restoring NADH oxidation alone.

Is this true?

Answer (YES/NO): NO